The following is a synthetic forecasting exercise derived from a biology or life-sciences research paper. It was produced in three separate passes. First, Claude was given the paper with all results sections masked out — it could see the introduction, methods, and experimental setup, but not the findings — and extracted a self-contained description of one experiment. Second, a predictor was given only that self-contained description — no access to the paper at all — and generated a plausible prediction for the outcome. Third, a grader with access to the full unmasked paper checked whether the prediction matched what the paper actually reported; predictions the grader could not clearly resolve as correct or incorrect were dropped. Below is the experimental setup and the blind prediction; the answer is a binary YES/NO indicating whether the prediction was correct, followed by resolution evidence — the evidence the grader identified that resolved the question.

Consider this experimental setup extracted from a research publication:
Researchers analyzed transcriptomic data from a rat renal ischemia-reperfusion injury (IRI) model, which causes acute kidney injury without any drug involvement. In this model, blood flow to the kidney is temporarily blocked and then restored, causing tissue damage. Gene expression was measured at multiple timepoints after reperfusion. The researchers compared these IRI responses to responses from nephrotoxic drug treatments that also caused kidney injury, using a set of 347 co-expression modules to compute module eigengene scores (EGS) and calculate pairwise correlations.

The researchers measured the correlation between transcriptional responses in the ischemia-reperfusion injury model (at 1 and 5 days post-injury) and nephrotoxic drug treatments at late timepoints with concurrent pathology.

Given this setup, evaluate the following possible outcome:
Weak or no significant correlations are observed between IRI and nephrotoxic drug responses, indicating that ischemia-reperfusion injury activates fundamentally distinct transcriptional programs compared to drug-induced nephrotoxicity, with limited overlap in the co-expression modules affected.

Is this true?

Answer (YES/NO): NO